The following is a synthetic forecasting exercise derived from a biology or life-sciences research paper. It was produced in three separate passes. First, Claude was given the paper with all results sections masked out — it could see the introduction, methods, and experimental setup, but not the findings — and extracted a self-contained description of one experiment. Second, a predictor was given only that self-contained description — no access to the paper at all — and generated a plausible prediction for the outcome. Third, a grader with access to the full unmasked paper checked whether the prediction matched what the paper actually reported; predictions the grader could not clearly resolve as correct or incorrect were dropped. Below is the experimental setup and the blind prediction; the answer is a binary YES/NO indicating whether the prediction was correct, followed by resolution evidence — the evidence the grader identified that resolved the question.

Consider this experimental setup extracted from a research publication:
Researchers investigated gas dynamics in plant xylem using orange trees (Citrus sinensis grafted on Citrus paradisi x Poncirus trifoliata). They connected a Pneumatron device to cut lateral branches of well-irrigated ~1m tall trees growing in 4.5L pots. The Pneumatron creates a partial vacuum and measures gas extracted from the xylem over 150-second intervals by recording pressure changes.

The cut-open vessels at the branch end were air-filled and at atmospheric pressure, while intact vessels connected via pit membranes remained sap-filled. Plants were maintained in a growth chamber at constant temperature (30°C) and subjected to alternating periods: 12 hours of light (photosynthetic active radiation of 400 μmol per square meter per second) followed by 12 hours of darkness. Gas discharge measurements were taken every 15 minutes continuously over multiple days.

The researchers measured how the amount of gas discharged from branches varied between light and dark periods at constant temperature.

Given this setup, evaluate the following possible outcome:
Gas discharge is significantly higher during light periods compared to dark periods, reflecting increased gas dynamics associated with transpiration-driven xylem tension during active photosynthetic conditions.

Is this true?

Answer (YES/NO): YES